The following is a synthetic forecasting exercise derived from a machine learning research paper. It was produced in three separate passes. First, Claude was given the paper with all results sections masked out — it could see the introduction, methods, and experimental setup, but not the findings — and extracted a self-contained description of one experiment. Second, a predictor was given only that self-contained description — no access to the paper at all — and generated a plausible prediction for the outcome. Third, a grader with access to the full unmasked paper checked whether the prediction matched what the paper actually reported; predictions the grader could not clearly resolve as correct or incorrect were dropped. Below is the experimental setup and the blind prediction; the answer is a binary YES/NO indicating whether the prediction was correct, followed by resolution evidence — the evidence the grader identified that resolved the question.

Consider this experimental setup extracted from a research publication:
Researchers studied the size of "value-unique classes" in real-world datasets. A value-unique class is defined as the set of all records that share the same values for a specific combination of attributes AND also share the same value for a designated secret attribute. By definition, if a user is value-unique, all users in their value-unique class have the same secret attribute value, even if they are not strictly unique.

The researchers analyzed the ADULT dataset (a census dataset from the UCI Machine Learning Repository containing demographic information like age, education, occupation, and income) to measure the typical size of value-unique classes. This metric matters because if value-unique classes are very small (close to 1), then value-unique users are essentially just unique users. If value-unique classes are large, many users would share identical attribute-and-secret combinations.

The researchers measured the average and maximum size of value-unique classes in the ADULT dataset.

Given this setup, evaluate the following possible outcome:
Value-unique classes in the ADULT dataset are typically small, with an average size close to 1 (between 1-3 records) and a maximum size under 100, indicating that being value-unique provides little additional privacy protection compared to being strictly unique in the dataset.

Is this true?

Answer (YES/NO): YES